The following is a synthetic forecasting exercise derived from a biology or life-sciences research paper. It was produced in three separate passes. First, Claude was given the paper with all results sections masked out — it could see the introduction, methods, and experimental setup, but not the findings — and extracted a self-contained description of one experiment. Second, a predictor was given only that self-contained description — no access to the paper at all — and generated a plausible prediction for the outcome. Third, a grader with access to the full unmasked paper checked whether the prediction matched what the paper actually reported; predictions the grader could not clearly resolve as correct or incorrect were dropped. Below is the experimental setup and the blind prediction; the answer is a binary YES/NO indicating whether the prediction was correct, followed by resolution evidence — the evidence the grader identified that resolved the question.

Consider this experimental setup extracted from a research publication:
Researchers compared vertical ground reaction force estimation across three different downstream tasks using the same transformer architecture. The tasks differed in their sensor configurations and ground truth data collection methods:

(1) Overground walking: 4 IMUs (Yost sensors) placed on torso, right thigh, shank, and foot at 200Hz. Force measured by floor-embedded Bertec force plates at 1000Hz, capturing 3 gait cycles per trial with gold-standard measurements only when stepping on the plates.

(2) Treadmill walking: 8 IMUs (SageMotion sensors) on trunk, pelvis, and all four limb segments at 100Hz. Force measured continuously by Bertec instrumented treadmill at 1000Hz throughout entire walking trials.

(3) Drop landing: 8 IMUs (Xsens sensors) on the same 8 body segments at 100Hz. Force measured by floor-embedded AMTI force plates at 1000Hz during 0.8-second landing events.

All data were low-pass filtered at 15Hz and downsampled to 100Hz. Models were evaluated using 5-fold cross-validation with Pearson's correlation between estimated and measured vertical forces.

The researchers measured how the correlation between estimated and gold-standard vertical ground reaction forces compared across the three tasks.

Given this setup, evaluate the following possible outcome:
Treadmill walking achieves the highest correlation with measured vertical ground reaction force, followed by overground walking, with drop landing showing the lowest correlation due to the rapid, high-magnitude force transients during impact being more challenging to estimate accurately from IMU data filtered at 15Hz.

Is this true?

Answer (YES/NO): YES